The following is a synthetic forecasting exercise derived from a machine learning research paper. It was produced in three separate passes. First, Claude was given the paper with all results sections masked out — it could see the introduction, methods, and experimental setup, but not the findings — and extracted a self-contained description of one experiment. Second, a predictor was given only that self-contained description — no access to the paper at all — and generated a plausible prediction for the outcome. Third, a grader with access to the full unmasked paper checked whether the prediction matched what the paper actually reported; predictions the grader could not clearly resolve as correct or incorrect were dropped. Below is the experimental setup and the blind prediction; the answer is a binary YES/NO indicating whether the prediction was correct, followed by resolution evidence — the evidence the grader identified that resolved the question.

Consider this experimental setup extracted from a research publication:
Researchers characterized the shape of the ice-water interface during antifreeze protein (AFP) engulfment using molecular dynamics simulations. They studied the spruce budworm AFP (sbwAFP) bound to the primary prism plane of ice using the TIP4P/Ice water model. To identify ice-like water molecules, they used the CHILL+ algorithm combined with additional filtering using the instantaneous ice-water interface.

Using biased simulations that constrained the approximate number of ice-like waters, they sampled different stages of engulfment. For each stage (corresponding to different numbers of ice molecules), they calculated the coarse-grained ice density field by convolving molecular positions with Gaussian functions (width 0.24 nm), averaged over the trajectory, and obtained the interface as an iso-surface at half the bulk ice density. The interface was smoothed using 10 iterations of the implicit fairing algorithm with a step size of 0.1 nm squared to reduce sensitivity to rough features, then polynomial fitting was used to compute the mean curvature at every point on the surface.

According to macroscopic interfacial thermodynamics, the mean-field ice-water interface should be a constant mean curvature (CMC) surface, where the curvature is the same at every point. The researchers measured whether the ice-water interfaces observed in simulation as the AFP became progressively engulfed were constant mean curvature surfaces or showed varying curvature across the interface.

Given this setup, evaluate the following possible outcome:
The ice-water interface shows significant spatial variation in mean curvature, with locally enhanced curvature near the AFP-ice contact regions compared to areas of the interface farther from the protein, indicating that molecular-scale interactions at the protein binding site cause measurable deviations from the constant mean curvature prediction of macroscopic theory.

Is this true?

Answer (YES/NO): NO